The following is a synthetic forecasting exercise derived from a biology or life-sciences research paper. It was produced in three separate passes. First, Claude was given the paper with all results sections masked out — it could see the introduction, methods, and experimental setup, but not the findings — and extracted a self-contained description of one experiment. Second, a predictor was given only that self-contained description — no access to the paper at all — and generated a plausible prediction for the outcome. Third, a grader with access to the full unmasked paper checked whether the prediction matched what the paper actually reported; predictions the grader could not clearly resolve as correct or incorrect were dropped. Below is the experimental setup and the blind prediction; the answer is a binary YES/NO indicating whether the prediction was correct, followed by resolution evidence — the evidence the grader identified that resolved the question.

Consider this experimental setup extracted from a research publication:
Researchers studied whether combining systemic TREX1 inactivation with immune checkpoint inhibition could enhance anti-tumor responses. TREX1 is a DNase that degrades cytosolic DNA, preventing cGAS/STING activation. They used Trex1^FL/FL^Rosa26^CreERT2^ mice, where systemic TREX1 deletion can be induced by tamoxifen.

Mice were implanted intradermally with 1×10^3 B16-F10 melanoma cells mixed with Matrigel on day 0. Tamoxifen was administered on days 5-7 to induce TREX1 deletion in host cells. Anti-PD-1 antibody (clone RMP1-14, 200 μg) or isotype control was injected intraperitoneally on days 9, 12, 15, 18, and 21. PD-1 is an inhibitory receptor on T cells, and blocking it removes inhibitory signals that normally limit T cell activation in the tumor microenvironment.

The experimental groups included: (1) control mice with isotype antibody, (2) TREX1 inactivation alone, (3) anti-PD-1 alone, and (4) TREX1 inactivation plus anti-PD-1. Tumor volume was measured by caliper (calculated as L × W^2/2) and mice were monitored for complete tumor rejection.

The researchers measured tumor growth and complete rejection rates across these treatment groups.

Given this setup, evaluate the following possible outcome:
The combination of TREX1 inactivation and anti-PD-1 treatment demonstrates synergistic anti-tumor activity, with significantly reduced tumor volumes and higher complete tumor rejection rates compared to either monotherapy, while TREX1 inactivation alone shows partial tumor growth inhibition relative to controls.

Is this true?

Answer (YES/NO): YES